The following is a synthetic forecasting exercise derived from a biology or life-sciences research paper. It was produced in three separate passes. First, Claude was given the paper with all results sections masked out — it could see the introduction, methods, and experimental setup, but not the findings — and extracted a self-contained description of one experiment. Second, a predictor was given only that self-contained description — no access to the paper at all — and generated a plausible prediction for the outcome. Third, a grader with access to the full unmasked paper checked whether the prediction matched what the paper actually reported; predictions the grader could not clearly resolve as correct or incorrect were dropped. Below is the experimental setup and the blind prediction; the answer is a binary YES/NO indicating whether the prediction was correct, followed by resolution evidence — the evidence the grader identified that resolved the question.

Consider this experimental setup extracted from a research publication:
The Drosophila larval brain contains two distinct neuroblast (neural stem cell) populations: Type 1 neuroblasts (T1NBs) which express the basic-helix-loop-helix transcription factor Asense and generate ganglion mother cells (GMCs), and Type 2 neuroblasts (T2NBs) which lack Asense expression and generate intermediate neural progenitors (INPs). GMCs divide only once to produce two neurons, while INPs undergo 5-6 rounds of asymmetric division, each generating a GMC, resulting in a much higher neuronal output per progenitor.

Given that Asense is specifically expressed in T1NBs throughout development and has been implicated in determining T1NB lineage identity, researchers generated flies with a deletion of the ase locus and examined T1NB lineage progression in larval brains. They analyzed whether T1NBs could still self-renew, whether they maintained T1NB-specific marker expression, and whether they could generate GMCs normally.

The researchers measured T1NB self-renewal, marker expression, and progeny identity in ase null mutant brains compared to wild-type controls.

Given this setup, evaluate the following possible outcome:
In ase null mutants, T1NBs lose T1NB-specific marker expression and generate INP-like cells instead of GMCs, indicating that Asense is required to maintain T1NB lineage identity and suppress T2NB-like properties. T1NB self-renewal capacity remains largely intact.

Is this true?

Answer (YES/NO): NO